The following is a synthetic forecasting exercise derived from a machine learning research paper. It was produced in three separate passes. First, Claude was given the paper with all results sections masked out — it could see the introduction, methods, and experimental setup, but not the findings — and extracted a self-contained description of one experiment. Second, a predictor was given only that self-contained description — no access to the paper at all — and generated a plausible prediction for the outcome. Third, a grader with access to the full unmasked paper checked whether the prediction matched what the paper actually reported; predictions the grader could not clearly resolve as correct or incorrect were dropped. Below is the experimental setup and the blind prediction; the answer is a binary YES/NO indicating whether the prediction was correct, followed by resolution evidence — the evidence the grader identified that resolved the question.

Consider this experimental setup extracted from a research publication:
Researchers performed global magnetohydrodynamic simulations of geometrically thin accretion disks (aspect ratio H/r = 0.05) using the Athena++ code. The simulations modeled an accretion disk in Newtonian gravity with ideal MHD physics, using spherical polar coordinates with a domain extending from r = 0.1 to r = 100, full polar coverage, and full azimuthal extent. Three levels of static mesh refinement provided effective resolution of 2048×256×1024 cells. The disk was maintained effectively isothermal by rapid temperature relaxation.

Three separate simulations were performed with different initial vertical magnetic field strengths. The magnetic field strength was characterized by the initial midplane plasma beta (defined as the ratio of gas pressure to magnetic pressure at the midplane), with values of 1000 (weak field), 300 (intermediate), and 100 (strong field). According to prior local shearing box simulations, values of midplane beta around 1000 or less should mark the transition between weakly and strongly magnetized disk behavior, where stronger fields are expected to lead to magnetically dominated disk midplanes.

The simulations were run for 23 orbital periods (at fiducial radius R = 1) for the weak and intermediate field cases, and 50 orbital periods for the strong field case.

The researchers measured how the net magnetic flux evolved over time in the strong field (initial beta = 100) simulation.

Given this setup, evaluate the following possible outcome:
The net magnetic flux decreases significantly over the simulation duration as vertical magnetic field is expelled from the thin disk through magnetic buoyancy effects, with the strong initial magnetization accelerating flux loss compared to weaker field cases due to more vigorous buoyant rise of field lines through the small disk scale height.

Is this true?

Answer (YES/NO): NO